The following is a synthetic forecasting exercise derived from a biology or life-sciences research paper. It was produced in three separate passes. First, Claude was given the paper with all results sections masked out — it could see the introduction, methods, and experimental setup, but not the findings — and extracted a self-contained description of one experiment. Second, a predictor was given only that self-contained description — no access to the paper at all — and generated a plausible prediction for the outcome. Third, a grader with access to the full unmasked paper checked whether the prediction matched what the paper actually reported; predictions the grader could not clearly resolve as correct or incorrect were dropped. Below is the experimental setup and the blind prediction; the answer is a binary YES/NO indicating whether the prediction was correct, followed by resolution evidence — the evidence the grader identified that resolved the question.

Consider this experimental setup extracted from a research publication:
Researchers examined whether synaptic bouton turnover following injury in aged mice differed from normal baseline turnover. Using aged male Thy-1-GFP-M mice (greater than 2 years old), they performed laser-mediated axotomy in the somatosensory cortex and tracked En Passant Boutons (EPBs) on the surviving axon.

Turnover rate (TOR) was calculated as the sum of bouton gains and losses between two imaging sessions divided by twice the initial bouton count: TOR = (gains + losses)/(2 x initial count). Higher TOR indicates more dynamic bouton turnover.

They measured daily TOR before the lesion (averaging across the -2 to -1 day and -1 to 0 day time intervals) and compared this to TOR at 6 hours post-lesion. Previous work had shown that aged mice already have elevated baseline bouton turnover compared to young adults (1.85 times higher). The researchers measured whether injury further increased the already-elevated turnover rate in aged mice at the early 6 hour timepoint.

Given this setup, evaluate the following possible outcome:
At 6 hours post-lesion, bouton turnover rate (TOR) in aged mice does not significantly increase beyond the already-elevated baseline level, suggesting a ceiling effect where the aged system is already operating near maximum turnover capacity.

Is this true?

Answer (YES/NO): NO